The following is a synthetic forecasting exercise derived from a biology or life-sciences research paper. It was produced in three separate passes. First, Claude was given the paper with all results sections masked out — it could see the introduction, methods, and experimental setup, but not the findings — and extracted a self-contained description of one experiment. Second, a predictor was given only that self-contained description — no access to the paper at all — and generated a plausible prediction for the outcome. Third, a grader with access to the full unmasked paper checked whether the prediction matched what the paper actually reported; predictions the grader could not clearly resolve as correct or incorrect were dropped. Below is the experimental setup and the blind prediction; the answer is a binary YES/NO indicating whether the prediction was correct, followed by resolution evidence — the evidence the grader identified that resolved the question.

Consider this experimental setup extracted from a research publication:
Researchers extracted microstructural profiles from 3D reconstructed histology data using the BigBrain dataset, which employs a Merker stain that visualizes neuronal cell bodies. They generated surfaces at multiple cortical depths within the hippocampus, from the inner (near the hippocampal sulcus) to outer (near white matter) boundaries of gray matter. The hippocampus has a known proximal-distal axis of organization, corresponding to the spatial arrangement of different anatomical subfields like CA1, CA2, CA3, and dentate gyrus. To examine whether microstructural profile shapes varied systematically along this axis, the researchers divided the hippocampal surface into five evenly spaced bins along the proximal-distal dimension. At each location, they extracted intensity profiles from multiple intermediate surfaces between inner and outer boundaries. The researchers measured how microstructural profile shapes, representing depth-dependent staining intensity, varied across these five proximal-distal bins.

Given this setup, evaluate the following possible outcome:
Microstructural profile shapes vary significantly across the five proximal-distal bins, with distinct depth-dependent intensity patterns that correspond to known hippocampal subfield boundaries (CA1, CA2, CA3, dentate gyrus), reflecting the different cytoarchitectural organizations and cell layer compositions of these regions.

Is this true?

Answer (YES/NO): YES